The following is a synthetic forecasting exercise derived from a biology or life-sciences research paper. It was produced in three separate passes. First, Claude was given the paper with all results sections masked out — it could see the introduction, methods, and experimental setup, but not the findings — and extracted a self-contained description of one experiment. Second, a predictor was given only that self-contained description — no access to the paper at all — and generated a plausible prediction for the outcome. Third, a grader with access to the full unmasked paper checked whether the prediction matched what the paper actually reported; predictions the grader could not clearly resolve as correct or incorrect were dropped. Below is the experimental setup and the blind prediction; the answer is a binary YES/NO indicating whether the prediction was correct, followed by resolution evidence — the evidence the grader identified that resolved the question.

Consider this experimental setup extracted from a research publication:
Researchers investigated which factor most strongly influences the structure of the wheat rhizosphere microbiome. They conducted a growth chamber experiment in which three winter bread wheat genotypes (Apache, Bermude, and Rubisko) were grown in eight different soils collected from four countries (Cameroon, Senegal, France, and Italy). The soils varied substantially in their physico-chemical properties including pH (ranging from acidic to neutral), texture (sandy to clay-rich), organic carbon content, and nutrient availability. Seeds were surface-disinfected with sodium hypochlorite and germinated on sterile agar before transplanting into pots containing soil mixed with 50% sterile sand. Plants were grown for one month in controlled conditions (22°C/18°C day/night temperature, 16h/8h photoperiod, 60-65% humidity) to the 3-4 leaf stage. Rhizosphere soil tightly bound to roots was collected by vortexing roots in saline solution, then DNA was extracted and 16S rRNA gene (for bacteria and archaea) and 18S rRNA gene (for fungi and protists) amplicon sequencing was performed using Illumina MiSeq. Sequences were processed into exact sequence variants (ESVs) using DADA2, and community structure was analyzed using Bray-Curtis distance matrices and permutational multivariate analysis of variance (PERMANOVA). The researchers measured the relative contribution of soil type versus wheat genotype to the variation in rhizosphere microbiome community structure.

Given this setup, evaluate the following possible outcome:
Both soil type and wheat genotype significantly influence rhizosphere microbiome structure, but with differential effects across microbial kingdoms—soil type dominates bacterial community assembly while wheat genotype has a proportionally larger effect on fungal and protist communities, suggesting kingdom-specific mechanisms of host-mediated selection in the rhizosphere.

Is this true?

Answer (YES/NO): NO